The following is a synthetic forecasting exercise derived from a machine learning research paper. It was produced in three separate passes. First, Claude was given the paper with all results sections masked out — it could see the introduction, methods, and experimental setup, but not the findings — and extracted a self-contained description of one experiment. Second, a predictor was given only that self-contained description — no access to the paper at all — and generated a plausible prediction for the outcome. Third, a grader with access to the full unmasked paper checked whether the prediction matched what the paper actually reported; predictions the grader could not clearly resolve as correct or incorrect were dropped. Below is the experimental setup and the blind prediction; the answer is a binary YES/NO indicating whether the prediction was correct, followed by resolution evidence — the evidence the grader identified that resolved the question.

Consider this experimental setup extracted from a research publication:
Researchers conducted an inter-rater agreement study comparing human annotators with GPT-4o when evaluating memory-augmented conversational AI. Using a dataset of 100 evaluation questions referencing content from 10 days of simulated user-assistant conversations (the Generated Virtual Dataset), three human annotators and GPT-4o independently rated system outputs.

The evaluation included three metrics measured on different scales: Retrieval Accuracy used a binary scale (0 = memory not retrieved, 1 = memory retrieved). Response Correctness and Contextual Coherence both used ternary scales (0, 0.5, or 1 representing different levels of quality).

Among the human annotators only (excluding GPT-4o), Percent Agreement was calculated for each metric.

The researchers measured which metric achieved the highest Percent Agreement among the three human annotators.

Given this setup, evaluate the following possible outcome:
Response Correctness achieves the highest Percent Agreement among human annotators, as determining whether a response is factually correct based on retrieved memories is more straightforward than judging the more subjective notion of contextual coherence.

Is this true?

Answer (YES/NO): NO